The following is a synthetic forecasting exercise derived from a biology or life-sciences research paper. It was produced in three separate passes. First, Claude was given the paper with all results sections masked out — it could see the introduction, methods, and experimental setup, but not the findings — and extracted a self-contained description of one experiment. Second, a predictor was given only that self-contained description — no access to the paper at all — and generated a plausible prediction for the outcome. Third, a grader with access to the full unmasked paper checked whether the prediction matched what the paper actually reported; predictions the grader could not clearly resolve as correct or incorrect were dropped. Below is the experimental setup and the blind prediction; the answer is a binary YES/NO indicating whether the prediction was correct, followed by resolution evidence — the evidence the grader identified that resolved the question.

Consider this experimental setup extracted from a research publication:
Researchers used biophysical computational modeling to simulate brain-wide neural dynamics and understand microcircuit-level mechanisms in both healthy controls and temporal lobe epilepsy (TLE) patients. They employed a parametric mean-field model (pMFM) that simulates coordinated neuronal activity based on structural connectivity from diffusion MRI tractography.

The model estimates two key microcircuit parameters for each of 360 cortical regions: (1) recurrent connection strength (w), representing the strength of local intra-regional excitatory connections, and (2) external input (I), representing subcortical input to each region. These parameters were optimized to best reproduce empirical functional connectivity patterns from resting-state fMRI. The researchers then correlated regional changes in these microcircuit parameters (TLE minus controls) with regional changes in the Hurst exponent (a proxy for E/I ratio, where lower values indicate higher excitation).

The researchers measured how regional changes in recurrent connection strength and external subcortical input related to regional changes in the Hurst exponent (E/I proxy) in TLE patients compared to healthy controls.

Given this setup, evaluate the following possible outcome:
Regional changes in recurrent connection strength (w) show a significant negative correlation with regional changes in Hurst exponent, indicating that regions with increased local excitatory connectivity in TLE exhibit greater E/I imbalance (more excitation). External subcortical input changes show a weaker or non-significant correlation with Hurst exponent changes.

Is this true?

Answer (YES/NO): YES